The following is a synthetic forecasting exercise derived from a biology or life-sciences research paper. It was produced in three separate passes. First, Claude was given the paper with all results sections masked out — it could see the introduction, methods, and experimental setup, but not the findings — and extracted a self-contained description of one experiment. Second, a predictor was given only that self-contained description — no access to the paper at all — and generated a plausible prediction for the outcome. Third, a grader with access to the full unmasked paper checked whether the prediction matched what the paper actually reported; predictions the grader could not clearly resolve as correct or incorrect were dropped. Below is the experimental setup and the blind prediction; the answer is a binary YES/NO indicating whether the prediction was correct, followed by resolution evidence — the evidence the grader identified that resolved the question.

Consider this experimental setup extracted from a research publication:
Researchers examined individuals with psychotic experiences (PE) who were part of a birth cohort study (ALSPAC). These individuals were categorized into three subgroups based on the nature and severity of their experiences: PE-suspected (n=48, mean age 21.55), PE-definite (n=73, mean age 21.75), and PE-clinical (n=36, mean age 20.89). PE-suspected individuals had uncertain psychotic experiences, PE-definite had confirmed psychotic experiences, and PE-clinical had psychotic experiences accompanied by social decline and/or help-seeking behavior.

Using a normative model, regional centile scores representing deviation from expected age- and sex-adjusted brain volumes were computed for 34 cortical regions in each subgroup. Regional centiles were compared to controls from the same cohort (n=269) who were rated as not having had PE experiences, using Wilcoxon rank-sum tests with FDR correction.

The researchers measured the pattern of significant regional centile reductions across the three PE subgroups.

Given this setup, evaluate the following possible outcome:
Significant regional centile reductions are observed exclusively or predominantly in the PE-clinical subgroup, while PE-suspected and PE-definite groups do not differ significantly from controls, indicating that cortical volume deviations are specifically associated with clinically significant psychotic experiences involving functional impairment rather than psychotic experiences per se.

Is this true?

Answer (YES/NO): YES